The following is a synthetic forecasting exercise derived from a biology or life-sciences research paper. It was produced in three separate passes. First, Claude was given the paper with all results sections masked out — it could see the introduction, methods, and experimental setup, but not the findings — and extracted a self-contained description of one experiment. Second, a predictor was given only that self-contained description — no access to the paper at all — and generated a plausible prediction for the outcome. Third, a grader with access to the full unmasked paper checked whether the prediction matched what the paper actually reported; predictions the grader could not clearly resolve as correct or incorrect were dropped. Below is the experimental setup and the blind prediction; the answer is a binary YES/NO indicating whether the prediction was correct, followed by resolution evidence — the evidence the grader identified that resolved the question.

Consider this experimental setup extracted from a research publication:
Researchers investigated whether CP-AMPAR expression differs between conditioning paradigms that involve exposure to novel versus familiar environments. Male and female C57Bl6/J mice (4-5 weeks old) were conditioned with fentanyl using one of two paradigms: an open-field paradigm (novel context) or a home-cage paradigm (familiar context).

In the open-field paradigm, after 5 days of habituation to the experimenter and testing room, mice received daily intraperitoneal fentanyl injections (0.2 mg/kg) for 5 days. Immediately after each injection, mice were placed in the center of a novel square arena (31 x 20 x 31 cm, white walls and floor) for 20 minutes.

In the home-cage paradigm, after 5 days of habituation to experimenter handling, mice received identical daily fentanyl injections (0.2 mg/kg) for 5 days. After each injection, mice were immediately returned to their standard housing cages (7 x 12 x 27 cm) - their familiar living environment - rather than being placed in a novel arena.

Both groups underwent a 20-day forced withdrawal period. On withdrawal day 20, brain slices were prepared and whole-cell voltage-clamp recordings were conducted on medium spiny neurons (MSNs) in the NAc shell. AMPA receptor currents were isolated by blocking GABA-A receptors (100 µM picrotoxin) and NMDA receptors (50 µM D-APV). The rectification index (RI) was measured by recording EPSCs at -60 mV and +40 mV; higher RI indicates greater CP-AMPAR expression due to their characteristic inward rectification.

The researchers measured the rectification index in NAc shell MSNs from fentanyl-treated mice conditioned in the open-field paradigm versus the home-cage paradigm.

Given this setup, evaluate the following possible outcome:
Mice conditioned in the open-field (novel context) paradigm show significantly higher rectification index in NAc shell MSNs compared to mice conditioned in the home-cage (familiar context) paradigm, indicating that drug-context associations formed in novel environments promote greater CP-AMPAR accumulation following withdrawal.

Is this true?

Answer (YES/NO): YES